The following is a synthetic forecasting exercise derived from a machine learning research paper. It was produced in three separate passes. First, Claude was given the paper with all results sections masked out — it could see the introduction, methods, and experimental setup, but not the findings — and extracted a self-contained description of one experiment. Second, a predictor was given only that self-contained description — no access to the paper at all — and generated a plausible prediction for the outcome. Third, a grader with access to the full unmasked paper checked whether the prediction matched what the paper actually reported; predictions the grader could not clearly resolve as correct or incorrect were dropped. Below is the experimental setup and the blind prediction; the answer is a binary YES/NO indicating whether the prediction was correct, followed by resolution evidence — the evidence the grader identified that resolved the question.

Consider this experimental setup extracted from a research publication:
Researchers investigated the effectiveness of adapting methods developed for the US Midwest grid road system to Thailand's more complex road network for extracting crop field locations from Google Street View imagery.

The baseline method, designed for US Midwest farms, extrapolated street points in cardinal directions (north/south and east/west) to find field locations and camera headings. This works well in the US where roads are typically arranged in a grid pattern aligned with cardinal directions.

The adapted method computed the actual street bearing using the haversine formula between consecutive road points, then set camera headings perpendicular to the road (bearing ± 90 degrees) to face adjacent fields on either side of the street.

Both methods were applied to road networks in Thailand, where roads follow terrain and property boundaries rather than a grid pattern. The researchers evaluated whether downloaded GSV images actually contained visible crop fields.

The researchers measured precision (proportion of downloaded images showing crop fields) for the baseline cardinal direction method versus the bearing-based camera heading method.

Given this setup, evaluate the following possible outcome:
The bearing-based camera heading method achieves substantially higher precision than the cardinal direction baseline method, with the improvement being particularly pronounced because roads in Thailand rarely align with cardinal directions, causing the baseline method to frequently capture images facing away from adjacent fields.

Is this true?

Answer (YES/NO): YES